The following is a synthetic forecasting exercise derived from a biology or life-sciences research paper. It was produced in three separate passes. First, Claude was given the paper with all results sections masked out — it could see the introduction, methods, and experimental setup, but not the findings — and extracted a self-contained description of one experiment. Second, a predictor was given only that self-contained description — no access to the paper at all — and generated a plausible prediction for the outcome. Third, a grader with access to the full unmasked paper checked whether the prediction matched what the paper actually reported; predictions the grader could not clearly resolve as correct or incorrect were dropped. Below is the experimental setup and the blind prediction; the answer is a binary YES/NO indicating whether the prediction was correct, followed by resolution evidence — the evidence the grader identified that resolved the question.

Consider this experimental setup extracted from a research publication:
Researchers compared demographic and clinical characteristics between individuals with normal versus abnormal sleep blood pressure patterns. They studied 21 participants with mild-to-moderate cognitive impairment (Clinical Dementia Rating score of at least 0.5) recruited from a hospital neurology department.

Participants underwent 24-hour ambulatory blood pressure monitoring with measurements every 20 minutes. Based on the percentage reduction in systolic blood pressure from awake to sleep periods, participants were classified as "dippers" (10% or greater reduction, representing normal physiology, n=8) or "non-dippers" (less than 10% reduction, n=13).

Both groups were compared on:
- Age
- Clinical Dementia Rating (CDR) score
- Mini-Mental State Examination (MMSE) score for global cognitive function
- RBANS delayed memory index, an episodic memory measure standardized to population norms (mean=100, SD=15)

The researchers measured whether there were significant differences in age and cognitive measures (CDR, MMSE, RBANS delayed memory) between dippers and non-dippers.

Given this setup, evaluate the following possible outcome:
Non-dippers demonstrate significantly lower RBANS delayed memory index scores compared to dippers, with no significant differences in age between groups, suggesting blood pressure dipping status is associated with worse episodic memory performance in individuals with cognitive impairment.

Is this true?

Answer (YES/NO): NO